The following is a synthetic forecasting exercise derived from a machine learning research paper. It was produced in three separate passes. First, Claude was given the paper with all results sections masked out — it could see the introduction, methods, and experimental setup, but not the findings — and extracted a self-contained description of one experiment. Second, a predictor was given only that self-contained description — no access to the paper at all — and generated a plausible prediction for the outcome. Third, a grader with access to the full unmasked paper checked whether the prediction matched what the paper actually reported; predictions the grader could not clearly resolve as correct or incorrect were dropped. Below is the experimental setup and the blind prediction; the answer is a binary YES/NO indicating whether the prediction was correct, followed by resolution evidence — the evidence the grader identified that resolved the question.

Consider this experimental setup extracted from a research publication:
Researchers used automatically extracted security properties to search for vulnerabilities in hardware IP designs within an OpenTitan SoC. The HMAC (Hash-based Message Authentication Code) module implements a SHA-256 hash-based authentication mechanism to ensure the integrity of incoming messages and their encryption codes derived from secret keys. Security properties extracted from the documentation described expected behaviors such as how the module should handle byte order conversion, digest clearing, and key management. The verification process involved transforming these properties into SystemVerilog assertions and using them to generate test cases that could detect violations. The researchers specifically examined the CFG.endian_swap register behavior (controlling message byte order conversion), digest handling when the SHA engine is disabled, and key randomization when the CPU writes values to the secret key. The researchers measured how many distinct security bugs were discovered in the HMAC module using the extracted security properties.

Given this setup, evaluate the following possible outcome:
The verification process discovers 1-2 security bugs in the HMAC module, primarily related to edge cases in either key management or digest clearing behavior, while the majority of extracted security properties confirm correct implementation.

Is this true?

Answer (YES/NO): NO